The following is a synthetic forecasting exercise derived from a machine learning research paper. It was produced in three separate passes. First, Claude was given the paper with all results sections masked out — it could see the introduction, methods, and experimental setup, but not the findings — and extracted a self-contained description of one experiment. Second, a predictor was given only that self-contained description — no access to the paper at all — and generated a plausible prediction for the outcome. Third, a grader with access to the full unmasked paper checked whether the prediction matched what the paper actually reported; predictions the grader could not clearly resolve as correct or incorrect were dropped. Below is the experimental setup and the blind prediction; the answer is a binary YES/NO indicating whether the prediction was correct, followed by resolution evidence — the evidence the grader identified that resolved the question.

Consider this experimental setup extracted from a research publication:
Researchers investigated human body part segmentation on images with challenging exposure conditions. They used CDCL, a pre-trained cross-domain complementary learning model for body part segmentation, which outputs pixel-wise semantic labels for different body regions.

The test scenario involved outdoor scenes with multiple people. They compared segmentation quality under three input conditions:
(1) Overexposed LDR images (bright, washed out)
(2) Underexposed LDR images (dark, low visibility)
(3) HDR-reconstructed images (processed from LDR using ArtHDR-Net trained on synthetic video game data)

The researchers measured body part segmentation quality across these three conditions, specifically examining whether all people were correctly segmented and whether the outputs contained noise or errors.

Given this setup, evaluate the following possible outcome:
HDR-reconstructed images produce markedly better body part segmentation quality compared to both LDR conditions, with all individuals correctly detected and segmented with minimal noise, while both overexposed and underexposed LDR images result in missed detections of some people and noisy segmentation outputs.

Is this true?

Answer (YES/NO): NO